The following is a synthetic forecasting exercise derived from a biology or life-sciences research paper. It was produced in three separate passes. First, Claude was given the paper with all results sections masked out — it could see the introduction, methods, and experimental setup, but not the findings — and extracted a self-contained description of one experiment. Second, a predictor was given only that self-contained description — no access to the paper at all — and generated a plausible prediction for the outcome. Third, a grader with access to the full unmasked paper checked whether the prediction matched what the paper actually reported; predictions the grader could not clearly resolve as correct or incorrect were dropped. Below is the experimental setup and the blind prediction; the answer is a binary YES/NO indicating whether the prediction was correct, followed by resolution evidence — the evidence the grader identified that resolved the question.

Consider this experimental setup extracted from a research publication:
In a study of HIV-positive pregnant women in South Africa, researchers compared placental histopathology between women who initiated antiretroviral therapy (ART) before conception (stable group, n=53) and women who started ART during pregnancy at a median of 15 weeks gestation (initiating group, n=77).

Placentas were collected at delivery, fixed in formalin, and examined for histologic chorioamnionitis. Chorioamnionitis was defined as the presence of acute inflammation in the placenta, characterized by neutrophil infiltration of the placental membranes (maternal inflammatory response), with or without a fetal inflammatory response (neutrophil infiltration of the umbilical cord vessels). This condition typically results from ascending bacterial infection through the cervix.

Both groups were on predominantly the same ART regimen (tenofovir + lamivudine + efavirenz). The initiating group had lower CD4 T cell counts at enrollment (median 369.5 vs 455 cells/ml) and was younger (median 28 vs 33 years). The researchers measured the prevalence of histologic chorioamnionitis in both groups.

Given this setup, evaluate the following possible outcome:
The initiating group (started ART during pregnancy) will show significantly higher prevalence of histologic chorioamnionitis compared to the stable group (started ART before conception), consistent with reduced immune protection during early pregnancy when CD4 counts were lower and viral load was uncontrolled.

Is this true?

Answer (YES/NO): NO